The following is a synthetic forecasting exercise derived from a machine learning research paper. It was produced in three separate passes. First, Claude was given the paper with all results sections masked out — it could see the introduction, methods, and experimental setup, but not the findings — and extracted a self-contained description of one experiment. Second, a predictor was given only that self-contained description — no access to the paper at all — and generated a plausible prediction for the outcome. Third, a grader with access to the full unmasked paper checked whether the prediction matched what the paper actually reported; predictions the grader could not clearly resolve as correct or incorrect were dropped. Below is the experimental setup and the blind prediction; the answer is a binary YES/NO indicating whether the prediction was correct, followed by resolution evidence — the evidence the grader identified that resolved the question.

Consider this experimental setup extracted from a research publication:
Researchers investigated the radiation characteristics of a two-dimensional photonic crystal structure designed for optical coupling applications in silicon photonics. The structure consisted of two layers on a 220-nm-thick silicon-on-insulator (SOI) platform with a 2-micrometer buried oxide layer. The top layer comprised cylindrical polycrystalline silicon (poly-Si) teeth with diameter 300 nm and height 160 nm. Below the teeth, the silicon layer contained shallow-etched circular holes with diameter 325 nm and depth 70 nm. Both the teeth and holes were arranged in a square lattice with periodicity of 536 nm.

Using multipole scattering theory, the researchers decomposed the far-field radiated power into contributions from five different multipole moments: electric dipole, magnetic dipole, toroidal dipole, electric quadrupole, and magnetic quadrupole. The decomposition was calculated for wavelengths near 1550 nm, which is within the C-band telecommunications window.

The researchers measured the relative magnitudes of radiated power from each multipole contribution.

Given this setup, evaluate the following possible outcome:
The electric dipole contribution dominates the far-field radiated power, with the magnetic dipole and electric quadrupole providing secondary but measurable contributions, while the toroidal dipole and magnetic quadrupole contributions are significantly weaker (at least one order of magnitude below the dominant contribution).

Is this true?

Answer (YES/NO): NO